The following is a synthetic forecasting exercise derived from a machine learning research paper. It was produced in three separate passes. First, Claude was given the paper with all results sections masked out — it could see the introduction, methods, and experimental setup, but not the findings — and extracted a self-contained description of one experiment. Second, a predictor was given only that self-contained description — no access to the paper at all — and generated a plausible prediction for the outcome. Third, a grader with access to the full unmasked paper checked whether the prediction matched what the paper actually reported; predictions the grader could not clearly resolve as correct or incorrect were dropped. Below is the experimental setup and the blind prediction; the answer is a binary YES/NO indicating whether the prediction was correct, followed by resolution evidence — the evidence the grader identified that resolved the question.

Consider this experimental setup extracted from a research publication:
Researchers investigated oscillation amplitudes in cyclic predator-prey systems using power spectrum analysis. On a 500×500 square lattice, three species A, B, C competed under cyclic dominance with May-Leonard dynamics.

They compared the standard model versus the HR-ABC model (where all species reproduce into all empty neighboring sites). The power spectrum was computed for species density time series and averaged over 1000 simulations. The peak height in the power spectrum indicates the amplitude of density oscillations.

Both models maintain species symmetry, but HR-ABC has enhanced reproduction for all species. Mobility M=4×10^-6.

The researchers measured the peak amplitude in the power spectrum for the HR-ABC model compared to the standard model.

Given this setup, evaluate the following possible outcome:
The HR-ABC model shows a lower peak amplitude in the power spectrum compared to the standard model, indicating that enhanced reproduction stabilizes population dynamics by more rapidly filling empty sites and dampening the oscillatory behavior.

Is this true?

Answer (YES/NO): NO